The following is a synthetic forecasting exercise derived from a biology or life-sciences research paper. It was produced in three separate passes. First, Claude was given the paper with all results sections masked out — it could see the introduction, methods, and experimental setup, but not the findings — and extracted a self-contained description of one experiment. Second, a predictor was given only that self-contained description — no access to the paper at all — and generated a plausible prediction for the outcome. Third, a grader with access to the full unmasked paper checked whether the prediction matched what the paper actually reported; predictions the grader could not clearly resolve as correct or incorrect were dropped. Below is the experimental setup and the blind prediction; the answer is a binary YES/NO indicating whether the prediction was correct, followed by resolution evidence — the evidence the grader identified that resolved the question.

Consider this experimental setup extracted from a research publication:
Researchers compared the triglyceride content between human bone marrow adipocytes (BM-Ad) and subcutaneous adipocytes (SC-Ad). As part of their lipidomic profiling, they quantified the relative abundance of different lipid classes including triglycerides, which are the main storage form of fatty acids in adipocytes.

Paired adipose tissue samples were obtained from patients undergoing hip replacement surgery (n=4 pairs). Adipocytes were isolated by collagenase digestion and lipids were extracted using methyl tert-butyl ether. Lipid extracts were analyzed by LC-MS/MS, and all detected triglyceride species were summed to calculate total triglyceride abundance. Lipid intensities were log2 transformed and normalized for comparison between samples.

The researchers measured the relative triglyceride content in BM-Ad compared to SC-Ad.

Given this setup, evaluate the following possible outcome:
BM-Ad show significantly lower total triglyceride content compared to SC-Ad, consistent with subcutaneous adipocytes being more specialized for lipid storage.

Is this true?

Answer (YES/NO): NO